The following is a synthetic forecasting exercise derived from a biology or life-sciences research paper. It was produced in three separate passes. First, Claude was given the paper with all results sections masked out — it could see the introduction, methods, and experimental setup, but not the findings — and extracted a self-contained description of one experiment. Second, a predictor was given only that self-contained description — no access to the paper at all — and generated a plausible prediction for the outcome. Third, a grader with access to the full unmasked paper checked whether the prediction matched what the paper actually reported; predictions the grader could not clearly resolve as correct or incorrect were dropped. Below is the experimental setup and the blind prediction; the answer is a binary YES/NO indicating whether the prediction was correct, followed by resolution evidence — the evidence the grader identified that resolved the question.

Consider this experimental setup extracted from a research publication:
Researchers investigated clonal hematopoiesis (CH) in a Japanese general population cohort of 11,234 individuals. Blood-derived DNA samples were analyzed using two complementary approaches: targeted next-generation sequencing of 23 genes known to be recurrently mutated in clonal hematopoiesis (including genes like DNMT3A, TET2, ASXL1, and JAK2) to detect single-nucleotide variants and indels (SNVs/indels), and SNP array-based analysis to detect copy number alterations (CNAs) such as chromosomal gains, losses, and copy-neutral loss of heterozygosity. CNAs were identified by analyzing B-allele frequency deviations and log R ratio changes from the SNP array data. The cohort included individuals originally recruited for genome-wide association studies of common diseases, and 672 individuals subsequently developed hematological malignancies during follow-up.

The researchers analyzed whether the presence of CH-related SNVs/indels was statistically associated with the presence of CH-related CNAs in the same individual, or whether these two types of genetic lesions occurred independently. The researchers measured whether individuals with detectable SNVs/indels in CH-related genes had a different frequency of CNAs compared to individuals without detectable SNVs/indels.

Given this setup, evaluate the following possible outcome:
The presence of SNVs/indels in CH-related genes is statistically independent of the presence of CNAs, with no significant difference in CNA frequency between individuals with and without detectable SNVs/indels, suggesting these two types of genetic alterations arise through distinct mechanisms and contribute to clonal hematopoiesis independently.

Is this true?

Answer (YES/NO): NO